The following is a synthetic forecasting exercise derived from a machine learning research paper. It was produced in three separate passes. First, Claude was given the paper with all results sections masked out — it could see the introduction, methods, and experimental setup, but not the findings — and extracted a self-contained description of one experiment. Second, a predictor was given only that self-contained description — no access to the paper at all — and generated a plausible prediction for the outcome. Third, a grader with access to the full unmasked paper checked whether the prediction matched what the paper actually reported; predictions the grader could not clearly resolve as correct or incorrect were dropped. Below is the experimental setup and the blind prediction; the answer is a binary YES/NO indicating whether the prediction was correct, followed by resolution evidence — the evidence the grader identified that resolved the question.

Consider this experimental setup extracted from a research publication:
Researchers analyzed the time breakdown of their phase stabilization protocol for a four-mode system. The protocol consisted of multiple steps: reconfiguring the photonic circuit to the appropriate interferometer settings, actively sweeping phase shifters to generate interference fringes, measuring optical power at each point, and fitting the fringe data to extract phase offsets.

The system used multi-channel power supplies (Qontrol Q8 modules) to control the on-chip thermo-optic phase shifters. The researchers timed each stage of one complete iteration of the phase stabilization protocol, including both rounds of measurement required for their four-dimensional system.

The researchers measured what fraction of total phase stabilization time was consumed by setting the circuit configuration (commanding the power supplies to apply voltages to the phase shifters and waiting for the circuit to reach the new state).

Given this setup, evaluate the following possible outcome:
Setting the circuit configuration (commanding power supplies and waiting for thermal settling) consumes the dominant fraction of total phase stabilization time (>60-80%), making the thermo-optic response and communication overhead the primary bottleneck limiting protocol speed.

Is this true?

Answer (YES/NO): YES